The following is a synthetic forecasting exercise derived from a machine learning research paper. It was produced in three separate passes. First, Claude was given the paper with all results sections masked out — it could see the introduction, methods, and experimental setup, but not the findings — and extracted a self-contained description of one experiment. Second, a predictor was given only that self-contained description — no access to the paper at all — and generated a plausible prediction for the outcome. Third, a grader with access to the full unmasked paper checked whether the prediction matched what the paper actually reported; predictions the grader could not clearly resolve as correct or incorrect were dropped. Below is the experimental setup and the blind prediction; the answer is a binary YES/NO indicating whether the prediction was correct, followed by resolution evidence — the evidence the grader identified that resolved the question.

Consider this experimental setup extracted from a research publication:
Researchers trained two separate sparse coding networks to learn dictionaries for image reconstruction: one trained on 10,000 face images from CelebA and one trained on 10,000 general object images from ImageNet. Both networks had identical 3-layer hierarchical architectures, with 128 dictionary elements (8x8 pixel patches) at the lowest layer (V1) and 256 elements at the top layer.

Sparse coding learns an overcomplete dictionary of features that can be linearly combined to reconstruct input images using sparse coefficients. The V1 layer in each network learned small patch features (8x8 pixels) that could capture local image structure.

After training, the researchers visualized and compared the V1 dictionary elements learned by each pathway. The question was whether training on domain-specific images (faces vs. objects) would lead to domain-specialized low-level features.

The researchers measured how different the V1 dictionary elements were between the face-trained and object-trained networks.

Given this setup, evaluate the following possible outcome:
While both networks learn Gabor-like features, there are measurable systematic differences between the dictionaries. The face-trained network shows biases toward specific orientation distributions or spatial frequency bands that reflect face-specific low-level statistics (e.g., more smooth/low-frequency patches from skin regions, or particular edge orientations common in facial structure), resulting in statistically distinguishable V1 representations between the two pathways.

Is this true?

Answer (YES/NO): NO